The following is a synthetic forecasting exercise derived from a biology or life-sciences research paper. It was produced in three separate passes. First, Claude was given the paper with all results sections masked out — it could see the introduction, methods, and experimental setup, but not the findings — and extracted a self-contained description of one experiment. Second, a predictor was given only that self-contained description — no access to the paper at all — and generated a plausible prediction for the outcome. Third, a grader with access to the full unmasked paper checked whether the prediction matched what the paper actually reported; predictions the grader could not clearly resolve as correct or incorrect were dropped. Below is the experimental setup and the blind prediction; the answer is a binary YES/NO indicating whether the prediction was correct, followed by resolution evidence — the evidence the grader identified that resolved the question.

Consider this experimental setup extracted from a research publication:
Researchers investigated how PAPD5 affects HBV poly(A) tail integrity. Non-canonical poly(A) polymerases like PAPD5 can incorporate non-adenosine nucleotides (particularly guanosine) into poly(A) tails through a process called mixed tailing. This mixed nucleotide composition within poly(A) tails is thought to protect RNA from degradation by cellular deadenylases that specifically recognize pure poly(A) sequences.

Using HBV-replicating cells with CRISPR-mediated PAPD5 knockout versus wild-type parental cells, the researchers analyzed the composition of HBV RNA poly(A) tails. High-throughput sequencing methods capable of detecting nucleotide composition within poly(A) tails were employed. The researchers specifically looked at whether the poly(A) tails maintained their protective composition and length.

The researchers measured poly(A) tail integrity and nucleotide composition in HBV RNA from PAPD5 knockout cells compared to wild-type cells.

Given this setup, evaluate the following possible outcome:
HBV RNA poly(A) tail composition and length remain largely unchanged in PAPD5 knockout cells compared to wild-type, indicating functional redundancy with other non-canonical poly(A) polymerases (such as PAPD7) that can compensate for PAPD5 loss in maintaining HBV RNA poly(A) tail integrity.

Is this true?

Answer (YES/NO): NO